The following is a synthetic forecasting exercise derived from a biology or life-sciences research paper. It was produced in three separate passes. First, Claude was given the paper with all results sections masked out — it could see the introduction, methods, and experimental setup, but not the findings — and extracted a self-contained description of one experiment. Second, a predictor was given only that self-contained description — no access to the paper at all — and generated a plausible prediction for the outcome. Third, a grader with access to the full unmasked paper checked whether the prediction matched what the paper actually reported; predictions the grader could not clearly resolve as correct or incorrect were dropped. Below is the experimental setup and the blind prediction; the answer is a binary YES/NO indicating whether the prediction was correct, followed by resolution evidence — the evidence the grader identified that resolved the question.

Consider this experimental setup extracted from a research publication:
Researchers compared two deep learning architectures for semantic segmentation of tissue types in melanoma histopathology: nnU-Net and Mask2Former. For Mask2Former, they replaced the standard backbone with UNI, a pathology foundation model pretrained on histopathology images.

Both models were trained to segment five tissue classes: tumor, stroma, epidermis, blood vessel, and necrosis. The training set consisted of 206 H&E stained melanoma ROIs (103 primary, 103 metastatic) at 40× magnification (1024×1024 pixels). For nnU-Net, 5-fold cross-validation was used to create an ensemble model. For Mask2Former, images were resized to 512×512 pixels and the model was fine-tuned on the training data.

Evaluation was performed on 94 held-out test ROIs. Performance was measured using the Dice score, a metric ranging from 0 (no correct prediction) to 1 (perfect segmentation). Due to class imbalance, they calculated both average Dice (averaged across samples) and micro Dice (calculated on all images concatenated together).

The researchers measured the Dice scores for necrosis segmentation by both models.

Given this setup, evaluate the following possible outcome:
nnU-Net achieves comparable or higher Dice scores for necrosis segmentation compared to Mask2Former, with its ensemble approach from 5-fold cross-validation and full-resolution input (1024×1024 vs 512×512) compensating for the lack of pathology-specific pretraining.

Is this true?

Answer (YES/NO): NO